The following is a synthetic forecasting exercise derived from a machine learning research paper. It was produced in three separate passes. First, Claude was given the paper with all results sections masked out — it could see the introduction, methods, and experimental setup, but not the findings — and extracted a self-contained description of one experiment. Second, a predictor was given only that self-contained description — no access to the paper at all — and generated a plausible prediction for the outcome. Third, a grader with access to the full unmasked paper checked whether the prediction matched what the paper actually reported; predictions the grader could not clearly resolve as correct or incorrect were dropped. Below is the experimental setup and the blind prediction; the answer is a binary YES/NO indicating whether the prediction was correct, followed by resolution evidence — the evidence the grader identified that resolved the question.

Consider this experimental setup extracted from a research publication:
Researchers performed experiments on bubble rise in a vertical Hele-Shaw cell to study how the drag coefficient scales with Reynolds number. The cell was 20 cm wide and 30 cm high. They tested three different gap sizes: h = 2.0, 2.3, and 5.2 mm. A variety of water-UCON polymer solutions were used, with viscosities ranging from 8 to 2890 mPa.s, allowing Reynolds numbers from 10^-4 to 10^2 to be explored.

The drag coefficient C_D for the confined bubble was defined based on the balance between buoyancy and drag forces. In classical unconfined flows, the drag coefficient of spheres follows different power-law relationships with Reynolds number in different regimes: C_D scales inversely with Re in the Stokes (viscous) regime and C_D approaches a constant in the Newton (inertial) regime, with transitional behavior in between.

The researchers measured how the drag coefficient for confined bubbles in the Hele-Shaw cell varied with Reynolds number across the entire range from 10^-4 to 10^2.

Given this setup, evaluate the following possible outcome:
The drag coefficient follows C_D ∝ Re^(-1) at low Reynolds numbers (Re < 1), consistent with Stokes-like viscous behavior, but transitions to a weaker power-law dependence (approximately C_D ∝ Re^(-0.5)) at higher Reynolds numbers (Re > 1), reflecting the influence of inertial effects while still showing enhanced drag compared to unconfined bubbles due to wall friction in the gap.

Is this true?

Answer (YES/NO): NO